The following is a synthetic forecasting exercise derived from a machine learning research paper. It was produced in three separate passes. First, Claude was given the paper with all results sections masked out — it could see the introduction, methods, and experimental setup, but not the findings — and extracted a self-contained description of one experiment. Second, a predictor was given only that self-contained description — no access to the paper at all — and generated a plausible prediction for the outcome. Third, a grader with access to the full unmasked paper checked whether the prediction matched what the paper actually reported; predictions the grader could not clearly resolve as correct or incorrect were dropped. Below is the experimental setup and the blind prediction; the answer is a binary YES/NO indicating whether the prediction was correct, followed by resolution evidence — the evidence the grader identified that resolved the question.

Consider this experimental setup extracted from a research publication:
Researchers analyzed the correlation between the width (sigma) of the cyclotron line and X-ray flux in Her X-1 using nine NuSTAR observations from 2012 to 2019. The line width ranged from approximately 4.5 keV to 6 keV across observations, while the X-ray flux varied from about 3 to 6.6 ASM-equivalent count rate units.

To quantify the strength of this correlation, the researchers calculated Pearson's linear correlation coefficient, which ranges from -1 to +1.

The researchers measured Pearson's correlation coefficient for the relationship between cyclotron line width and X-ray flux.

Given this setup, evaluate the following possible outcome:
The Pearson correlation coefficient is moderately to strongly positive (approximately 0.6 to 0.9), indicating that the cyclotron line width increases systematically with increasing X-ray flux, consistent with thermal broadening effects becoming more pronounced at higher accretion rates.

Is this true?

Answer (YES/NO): NO